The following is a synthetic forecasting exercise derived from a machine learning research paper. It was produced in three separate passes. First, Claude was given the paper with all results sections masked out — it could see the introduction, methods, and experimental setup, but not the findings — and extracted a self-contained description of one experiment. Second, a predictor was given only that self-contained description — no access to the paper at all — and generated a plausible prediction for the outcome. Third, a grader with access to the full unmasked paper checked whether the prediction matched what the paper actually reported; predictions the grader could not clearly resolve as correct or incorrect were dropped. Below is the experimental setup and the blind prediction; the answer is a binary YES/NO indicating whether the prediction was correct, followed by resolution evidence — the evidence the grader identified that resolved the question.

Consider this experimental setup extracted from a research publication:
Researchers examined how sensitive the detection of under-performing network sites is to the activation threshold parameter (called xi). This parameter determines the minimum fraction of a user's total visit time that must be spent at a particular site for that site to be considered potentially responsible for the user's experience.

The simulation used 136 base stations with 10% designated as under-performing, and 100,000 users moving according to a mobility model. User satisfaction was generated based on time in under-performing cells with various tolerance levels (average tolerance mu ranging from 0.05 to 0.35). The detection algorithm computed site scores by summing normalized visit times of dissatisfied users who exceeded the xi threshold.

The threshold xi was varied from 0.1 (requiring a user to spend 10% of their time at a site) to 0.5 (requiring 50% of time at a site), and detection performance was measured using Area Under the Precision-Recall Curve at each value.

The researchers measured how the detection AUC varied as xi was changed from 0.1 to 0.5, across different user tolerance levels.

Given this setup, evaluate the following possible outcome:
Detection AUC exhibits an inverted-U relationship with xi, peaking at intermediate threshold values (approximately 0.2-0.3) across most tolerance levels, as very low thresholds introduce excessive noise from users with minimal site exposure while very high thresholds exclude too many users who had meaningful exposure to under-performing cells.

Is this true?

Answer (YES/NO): NO